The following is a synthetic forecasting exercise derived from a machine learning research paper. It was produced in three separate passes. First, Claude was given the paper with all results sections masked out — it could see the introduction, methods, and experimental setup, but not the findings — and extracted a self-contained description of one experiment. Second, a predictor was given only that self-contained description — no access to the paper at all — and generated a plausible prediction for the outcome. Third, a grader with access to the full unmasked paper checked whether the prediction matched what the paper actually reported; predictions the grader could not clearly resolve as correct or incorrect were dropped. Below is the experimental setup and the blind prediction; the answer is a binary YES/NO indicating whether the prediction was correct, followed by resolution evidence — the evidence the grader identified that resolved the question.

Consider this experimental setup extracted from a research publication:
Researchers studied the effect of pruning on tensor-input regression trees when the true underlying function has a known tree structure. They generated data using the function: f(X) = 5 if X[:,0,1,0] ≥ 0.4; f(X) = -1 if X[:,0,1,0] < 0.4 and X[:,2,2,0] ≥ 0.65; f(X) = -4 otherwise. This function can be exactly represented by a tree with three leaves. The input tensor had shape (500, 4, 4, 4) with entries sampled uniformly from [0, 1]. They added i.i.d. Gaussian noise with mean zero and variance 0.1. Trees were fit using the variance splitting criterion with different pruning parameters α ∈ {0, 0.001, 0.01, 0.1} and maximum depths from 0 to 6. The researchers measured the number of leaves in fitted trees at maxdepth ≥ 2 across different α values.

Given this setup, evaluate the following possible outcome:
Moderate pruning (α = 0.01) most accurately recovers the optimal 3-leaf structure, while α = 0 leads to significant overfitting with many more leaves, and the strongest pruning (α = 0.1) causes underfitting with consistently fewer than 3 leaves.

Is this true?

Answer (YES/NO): NO